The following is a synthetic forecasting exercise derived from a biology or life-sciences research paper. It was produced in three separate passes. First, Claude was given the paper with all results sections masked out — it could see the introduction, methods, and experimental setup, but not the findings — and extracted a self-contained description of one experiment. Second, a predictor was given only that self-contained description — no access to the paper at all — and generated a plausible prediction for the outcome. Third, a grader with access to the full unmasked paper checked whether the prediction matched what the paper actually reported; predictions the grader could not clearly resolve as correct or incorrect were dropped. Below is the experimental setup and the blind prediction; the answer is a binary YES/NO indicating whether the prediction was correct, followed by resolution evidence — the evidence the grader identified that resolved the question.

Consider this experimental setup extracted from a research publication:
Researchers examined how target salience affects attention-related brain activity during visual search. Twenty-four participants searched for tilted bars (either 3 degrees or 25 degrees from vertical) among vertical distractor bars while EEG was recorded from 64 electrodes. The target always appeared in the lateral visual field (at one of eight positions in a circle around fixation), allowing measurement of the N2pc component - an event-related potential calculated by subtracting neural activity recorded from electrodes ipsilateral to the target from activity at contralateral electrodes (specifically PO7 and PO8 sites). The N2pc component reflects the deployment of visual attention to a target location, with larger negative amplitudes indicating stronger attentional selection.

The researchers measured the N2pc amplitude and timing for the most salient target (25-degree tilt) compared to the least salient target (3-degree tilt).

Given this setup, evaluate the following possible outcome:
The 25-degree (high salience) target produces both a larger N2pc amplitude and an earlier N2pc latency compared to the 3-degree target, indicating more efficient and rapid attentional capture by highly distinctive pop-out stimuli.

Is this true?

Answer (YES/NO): YES